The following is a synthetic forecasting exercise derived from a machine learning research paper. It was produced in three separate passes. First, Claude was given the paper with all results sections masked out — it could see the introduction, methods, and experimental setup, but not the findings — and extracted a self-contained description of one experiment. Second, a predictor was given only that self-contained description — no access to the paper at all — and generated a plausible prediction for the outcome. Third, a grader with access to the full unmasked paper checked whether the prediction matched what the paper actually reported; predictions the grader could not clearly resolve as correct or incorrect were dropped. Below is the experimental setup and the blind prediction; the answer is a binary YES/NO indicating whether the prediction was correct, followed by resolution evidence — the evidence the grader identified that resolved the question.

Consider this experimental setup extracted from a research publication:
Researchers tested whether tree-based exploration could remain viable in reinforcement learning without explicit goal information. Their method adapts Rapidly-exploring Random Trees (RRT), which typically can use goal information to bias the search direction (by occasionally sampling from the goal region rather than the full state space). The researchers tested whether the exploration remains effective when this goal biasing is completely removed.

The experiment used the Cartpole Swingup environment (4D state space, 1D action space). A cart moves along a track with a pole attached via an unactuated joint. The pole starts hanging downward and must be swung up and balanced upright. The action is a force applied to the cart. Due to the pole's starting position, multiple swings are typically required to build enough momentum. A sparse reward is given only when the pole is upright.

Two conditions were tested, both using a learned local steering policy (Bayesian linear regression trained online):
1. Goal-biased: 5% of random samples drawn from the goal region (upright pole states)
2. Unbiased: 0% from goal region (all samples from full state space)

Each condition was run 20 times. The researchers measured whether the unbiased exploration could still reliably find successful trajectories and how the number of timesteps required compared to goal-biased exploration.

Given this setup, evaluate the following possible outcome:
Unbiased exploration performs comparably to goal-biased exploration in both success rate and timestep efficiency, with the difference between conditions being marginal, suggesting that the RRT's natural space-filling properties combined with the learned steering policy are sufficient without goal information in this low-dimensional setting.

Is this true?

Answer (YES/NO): NO